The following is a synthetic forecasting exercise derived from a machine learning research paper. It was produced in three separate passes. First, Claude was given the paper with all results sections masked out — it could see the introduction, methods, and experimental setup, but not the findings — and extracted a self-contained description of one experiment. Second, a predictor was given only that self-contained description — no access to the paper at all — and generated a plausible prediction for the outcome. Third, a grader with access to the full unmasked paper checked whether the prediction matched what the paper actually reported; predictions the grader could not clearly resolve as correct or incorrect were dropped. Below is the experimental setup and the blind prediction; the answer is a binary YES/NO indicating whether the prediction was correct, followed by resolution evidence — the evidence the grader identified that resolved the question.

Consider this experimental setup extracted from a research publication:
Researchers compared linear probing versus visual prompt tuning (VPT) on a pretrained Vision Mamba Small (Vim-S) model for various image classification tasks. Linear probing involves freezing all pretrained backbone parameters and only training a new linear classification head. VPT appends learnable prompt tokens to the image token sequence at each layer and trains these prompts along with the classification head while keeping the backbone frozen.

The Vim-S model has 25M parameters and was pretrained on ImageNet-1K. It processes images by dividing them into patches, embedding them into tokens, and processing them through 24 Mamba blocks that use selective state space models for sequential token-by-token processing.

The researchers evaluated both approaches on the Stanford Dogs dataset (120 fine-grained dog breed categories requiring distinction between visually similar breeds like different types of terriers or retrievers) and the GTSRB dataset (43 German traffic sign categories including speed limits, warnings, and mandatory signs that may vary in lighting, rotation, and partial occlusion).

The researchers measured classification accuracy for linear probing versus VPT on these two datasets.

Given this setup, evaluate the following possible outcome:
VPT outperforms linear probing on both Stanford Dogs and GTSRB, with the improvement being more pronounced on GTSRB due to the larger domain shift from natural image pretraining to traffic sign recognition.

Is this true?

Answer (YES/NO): YES